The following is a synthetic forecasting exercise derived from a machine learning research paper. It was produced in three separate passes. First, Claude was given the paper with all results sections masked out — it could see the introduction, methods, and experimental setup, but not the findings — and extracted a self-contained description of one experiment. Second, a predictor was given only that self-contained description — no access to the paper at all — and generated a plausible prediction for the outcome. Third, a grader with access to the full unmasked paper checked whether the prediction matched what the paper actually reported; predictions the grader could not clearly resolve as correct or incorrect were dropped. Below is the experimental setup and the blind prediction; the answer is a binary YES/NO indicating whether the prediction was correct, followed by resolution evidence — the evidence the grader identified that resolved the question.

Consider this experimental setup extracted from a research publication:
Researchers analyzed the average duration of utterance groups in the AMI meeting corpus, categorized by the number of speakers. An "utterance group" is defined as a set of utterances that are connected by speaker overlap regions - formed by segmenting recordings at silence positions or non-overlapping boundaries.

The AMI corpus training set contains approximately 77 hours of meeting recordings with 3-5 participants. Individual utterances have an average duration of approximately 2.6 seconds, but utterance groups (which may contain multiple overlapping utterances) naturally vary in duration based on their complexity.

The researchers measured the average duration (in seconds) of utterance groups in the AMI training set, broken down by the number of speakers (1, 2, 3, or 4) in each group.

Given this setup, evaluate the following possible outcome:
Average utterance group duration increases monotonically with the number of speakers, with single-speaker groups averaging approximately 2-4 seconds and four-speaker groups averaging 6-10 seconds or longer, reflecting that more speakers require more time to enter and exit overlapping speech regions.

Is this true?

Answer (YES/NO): YES